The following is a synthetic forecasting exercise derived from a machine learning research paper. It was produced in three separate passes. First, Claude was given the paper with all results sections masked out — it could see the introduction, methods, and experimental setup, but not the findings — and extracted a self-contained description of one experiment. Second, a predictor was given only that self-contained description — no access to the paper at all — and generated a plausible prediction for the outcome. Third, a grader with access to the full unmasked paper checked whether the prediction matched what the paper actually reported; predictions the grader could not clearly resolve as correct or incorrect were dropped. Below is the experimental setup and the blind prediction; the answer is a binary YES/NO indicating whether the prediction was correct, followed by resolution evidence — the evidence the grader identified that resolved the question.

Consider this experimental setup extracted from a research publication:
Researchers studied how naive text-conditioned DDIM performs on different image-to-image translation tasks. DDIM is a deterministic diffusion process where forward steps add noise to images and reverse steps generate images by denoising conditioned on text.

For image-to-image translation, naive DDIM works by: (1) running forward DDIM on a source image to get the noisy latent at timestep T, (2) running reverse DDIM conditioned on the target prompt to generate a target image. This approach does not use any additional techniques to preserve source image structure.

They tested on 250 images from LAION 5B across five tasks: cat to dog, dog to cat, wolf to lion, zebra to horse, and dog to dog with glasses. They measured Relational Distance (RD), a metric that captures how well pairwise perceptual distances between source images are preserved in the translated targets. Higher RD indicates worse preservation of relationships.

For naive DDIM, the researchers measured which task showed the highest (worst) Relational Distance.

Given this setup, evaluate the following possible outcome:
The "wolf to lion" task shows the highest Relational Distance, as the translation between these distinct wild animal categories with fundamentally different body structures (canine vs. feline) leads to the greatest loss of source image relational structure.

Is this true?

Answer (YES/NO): YES